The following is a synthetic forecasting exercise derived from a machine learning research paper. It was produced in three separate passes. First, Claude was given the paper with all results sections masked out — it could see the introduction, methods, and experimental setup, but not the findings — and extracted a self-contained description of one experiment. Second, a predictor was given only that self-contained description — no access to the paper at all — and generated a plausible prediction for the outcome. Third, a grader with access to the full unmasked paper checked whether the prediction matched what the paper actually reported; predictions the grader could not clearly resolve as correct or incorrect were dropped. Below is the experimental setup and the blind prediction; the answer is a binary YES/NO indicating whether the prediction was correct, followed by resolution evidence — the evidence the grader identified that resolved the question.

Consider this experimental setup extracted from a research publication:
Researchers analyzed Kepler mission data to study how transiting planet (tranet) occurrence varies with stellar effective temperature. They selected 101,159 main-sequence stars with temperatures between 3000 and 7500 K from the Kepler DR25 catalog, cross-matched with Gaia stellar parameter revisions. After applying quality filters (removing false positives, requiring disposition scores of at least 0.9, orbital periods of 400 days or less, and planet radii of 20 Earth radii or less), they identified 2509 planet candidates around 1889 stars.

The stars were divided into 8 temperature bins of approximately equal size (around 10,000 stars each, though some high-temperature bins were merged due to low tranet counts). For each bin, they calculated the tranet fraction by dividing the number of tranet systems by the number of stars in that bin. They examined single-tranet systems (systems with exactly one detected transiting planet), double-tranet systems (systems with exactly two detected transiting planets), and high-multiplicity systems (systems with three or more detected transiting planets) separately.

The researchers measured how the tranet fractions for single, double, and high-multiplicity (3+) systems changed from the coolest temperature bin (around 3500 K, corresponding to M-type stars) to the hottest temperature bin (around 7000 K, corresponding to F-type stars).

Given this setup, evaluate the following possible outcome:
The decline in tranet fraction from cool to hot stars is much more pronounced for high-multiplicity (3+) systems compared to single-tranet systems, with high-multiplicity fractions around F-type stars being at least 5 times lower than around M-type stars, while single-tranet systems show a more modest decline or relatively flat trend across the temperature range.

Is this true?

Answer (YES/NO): YES